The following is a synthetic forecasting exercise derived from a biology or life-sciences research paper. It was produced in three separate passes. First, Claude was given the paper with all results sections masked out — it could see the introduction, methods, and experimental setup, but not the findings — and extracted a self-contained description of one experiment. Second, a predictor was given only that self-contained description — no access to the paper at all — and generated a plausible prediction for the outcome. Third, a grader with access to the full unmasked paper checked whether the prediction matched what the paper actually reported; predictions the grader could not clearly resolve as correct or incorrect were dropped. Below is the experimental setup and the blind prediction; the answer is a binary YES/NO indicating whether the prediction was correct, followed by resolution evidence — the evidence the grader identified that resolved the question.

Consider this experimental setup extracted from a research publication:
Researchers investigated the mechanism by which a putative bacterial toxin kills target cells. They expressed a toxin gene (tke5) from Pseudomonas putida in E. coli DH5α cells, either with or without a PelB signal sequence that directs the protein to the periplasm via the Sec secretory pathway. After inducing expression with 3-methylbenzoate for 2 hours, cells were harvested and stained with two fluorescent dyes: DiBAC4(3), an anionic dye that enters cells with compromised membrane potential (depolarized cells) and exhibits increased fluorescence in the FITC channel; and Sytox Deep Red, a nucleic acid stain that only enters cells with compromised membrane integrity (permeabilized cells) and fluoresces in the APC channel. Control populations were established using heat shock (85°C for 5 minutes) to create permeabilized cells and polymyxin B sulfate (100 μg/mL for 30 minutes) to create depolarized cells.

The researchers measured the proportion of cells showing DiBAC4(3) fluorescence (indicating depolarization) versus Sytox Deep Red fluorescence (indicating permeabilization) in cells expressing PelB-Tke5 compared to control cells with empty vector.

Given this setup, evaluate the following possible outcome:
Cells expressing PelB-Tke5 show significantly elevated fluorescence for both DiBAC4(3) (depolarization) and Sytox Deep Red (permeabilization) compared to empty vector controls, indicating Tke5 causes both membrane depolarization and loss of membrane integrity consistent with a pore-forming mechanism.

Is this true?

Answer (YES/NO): NO